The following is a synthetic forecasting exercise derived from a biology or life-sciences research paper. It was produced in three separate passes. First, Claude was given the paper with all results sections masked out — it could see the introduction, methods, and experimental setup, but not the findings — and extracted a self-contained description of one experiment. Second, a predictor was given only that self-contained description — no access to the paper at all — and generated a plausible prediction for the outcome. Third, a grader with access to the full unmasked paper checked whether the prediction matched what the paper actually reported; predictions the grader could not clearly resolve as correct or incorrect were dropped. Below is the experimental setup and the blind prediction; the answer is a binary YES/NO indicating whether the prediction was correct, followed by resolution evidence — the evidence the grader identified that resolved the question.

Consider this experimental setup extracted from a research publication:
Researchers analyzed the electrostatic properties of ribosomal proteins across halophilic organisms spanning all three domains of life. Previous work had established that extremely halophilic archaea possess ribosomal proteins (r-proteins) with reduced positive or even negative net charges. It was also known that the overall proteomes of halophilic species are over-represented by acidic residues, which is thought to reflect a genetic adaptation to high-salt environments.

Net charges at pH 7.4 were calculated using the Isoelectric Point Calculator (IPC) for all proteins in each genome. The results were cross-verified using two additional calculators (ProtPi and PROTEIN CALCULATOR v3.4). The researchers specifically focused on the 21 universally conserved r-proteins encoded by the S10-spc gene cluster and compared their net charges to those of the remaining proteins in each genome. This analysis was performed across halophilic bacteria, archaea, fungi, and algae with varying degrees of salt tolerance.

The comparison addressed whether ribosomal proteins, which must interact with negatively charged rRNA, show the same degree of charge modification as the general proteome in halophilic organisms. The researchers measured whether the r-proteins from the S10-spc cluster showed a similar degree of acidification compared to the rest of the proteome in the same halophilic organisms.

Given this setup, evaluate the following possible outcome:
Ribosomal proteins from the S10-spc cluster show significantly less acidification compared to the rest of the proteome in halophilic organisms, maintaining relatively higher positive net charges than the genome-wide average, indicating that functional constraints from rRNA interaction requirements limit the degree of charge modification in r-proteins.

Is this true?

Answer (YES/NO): NO